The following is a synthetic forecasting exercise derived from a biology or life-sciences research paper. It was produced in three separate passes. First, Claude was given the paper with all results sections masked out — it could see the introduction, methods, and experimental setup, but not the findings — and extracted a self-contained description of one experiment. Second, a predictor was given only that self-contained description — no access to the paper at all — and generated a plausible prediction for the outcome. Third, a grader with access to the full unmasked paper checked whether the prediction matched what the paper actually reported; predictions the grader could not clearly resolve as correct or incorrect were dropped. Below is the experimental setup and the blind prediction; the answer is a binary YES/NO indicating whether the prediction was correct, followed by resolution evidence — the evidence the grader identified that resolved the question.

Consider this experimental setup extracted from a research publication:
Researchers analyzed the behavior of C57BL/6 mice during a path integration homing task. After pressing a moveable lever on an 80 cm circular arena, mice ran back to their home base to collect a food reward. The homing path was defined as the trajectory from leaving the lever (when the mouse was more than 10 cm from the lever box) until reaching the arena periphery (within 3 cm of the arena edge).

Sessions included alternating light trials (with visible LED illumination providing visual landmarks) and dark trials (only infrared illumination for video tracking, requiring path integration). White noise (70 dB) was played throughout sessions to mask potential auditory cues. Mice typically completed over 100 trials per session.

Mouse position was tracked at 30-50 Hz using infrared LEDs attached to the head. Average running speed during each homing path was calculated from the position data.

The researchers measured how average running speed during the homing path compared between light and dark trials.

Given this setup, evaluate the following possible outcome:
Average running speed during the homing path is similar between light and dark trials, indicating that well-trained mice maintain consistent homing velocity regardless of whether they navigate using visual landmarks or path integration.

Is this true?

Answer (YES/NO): NO